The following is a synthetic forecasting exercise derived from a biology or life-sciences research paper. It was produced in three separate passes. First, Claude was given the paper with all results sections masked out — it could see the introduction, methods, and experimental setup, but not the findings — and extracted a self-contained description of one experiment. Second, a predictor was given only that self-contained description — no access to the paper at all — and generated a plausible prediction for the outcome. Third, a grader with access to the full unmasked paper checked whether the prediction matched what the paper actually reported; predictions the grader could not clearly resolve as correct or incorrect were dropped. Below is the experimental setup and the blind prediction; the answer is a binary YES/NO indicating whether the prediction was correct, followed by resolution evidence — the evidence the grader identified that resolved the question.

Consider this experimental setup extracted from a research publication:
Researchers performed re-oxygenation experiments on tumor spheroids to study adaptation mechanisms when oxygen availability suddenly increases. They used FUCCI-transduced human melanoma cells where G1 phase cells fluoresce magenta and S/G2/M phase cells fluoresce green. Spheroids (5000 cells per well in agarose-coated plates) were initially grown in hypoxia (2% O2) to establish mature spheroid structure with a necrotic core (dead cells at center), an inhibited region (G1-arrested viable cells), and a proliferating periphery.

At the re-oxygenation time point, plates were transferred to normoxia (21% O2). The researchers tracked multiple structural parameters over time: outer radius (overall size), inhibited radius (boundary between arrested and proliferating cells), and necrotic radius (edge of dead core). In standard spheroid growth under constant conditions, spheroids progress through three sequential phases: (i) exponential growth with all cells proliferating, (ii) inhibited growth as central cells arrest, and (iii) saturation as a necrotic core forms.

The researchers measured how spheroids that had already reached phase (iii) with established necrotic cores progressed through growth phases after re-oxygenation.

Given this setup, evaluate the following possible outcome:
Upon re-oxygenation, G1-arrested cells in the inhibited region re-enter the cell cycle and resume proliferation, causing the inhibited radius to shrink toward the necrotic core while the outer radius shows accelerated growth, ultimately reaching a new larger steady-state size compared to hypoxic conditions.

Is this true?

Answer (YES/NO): NO